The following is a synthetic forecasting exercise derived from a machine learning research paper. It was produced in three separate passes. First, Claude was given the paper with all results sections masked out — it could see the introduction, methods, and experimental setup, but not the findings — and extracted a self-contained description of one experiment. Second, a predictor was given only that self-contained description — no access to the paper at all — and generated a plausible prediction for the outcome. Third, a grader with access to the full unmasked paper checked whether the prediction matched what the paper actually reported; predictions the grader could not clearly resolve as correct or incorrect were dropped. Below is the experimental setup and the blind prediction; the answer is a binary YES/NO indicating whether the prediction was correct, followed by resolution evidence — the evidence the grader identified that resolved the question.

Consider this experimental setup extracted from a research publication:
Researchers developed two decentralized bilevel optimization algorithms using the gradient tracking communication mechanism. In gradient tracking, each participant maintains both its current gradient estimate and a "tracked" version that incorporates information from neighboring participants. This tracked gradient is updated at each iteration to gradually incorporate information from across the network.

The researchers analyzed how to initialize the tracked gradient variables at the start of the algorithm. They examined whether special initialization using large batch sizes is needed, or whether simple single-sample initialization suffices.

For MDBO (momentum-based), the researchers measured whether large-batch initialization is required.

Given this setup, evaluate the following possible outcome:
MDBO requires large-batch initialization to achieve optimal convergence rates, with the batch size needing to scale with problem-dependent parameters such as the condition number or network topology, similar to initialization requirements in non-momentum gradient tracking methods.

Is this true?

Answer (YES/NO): NO